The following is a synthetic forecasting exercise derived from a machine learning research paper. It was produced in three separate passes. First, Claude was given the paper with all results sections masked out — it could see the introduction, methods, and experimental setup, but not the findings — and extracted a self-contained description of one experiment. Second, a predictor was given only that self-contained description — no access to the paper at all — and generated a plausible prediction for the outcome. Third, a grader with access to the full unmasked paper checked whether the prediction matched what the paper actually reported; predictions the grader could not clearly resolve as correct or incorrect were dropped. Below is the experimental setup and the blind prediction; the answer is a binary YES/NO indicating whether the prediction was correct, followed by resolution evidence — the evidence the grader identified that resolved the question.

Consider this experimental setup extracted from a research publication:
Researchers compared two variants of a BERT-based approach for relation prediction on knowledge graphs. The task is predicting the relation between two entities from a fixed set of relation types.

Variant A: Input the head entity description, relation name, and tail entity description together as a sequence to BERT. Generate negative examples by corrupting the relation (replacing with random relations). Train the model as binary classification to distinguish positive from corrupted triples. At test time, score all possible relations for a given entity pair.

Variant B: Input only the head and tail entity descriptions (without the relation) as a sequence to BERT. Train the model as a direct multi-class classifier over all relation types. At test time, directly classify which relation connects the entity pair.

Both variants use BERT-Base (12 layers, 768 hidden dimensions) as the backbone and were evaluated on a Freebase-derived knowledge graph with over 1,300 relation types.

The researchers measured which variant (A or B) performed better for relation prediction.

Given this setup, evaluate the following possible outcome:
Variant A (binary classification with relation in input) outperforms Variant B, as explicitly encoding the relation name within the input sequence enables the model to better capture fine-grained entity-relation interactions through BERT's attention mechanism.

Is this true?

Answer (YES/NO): NO